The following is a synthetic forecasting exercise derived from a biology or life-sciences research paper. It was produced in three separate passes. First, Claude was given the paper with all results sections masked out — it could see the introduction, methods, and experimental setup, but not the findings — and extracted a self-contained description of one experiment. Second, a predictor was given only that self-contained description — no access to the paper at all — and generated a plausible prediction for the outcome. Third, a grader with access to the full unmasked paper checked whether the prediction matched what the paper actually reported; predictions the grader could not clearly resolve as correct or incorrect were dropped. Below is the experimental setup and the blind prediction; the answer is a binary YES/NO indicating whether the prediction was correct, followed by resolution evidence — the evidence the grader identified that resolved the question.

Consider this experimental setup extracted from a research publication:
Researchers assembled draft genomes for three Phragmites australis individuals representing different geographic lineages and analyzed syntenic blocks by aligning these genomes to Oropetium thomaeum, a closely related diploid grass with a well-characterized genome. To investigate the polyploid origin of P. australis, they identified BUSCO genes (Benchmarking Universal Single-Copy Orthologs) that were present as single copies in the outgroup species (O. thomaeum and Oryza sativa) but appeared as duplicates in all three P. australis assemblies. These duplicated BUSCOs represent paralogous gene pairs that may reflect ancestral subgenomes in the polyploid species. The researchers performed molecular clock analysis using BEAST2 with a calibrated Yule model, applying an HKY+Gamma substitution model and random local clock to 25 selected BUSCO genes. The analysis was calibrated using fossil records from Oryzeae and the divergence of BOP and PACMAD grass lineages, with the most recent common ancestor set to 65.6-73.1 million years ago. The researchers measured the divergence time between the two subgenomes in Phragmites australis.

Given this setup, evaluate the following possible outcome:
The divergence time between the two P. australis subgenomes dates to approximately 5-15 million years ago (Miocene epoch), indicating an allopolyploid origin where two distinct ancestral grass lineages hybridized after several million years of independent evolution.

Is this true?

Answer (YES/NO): NO